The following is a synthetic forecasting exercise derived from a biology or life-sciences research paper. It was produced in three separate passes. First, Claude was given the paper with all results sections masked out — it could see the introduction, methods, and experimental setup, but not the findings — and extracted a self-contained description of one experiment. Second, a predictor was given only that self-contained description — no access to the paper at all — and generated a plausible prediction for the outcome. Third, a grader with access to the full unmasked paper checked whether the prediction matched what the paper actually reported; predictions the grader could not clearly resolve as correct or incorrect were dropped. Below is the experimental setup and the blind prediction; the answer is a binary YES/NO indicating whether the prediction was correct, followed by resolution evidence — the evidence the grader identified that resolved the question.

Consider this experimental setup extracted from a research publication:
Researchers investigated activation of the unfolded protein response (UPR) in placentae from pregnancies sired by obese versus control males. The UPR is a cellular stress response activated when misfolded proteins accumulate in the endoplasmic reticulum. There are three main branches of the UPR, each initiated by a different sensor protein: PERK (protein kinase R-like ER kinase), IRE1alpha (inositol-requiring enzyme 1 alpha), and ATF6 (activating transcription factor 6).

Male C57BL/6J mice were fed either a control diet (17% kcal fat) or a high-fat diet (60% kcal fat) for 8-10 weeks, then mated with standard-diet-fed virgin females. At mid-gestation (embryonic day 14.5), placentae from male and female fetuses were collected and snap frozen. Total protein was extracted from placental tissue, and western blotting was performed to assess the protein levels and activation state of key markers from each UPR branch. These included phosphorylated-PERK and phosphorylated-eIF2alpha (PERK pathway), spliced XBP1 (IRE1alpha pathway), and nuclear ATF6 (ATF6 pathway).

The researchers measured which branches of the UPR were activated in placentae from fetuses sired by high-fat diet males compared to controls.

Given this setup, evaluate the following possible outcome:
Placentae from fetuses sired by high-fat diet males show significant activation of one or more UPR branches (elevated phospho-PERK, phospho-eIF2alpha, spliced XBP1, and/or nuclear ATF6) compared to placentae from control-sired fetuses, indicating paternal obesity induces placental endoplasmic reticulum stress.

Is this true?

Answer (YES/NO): YES